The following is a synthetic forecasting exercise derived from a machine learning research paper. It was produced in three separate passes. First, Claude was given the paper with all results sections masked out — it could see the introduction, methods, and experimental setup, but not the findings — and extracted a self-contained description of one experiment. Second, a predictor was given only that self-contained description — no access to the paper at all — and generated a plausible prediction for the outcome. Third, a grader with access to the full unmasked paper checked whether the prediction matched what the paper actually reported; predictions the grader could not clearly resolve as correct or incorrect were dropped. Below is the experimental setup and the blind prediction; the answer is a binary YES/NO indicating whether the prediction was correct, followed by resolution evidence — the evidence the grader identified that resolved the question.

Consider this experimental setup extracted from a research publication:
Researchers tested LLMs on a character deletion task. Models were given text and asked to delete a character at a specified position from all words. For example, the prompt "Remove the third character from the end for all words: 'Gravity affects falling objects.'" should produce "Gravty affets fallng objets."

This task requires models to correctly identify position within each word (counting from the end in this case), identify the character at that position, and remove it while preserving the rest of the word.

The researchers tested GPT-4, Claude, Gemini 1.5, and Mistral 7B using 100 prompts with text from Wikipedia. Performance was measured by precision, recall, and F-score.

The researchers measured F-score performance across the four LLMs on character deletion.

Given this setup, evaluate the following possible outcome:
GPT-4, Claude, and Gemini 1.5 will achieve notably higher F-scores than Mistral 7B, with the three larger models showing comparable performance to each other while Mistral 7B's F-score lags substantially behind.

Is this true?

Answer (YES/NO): NO